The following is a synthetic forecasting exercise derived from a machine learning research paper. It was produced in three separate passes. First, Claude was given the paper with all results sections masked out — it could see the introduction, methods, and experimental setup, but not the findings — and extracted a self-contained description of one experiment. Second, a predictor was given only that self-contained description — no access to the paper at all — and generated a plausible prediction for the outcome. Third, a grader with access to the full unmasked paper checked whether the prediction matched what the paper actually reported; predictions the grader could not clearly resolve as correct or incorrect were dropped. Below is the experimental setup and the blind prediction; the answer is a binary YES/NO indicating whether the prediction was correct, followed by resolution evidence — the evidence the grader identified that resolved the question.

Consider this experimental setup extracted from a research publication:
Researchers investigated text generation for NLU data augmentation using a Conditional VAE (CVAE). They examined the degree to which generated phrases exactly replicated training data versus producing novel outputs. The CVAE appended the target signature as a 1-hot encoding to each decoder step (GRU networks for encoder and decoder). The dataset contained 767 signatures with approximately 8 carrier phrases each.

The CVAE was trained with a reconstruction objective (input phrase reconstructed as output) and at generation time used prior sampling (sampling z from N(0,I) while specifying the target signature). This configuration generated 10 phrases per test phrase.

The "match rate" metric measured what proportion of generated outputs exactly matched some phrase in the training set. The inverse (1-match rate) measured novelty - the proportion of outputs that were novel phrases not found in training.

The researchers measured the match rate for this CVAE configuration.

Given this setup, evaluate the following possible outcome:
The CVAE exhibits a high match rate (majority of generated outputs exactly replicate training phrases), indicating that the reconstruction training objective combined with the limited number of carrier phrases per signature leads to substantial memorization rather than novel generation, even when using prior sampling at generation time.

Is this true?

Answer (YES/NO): YES